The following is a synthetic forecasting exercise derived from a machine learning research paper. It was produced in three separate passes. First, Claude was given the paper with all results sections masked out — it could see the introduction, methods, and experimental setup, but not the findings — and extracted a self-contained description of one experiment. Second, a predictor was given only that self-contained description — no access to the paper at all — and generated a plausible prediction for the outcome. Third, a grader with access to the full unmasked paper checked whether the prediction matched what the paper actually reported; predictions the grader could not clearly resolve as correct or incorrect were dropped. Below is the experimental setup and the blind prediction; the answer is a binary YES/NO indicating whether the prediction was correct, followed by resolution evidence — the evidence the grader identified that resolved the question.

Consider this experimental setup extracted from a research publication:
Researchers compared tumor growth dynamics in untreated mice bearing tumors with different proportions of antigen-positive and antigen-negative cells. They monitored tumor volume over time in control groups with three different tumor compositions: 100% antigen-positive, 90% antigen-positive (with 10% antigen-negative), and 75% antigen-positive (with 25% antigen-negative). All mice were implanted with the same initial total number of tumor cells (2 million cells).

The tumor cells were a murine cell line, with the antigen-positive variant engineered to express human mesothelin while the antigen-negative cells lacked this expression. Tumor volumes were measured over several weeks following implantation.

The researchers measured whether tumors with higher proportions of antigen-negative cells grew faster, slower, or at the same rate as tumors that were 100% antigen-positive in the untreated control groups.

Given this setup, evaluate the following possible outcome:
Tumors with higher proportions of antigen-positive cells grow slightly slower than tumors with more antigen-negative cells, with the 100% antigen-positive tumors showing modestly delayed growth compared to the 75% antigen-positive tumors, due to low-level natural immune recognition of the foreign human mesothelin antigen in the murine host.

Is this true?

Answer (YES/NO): NO